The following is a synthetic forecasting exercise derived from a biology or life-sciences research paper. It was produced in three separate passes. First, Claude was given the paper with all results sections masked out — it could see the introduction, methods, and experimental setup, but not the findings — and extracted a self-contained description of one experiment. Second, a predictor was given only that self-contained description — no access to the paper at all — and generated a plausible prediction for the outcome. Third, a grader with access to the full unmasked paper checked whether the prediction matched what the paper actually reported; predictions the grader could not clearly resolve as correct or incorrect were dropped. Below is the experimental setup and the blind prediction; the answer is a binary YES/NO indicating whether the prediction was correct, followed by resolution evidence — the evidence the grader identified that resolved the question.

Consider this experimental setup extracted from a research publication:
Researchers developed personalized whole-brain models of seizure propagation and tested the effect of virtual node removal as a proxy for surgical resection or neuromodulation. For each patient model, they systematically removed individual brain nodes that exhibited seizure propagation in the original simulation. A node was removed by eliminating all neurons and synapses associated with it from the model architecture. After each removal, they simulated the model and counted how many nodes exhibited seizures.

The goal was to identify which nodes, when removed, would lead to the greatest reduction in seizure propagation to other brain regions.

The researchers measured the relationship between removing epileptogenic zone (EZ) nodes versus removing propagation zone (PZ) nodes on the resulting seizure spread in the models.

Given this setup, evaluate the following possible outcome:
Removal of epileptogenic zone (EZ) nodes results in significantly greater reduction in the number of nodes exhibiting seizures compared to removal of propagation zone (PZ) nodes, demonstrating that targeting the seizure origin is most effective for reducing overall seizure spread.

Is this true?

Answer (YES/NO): YES